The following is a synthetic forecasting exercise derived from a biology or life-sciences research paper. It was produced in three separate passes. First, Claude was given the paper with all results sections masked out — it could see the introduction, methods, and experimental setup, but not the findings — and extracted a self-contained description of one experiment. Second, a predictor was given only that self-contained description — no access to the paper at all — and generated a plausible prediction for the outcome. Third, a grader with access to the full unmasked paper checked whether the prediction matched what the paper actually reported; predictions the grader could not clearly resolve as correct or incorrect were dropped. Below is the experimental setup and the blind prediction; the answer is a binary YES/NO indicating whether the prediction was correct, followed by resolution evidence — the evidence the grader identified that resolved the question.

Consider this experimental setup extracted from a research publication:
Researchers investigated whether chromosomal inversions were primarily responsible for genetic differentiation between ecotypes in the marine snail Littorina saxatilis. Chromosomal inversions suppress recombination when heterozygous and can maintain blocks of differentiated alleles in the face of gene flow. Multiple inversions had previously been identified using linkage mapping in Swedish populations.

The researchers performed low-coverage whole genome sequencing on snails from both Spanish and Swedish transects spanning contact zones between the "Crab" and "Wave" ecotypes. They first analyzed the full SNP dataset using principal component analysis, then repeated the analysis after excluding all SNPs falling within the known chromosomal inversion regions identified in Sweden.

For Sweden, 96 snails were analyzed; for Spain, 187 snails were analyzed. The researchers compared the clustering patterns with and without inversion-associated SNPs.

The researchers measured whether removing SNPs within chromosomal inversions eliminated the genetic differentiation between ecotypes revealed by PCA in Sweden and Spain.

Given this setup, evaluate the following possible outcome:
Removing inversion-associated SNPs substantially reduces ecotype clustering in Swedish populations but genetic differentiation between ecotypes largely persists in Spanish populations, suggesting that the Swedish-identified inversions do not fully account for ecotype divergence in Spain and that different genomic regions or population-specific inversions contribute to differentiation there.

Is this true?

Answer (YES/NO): NO